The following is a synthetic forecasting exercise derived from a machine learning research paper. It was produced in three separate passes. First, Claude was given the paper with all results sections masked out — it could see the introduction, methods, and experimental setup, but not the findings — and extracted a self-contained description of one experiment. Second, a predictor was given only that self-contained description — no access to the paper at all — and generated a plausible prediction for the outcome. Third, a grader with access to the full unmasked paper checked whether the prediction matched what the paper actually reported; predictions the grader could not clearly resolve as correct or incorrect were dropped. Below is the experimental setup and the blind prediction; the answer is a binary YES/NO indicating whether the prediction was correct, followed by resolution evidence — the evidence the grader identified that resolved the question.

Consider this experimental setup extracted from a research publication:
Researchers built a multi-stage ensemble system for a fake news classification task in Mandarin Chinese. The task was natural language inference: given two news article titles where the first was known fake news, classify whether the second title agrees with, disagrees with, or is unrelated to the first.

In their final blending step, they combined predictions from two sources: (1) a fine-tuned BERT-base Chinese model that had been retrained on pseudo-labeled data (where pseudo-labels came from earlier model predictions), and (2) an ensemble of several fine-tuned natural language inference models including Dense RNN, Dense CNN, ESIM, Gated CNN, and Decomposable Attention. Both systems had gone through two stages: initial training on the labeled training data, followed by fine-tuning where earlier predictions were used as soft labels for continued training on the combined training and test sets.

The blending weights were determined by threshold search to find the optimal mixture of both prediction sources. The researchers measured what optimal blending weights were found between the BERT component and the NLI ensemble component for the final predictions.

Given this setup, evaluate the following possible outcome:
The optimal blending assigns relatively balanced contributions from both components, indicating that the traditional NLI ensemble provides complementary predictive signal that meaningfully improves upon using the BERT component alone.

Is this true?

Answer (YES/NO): NO